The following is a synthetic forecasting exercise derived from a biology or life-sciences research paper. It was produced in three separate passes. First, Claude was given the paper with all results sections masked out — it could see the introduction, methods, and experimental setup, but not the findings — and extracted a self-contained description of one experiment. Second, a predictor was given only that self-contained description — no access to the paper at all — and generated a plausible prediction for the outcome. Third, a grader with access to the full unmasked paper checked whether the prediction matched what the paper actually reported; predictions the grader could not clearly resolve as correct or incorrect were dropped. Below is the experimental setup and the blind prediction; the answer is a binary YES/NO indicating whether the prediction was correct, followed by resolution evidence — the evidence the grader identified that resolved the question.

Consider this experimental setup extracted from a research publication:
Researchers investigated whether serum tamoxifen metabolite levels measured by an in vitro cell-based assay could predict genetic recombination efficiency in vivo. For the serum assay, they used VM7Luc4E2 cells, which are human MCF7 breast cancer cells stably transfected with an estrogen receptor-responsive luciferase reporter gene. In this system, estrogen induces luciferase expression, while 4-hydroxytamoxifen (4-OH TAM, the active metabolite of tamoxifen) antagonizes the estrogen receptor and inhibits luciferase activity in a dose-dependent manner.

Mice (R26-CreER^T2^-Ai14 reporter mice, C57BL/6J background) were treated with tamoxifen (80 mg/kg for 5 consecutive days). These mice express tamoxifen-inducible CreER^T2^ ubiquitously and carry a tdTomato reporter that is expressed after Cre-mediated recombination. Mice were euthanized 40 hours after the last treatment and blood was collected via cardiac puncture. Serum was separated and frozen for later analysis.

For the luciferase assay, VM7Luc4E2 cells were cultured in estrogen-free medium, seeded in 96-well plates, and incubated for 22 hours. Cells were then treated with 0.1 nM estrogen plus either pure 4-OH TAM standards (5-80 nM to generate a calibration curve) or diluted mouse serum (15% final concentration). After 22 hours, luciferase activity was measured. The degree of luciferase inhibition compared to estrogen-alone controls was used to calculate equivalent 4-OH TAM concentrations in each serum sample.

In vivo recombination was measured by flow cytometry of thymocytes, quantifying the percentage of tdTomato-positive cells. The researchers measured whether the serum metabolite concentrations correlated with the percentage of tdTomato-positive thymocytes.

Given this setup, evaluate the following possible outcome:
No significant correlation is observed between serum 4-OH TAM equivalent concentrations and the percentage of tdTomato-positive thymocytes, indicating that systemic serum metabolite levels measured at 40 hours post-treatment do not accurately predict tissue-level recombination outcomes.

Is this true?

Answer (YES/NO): NO